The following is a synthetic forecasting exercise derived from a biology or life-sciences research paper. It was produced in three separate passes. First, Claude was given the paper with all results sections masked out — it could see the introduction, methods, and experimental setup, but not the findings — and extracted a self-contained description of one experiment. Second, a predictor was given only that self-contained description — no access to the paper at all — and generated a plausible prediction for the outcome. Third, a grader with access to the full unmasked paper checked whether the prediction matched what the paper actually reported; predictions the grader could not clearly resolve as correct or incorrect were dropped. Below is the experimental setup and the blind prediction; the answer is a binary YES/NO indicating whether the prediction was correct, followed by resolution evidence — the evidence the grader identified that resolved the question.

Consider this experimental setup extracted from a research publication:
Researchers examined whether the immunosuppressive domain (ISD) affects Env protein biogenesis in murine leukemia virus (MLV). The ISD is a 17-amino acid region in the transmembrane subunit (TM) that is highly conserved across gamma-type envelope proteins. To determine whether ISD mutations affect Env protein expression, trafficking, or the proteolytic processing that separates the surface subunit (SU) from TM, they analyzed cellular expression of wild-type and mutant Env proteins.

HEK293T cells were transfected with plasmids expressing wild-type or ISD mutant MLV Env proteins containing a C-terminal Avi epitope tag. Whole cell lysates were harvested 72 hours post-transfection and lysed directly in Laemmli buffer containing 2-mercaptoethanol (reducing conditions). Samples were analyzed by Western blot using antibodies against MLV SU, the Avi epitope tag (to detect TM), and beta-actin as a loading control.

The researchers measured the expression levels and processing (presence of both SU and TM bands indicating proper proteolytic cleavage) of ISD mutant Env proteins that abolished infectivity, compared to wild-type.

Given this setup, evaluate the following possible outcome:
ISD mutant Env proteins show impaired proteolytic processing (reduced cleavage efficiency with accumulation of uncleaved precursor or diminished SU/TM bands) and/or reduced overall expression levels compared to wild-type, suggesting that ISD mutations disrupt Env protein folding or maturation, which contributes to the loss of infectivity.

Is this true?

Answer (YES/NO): NO